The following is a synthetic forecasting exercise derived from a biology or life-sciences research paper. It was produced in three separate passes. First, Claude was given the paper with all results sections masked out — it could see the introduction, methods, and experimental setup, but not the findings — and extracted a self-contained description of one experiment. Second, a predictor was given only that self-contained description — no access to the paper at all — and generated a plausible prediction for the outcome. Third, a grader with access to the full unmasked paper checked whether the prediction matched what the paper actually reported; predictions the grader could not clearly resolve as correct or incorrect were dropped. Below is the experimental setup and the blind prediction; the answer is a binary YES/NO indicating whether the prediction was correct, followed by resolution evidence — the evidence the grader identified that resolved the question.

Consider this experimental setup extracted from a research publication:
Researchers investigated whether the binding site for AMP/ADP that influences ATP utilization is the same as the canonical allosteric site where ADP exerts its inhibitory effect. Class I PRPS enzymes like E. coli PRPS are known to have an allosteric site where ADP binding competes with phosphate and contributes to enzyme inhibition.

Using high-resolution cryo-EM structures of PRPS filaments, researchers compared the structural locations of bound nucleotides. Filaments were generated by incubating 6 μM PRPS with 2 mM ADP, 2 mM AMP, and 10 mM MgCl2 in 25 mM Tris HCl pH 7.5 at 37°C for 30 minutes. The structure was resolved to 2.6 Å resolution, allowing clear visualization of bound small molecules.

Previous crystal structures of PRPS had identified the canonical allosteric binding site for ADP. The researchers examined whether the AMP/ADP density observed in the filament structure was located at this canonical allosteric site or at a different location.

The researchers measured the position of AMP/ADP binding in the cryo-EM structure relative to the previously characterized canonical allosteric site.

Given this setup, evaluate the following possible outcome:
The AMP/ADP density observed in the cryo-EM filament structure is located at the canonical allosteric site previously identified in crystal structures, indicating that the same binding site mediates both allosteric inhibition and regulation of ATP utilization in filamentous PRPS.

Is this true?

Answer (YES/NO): NO